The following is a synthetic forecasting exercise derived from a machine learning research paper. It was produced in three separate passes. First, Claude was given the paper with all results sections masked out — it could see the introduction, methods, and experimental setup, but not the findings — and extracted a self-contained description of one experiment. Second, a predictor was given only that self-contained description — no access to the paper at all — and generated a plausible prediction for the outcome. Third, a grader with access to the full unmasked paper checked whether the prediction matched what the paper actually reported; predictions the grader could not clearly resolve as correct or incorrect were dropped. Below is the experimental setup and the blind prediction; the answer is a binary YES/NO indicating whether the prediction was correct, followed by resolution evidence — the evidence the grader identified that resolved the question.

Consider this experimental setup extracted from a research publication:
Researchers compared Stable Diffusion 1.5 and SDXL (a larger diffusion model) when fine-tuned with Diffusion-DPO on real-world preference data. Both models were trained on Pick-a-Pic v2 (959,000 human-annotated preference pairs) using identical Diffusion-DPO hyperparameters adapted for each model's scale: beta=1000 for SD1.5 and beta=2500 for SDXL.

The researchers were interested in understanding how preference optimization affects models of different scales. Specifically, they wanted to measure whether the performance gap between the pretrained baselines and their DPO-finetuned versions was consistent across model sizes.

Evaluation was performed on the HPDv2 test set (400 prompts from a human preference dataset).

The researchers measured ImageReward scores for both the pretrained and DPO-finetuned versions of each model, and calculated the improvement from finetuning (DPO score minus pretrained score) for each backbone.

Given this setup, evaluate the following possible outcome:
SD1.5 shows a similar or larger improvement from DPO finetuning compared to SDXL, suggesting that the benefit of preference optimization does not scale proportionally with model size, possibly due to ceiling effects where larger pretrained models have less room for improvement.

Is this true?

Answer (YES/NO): YES